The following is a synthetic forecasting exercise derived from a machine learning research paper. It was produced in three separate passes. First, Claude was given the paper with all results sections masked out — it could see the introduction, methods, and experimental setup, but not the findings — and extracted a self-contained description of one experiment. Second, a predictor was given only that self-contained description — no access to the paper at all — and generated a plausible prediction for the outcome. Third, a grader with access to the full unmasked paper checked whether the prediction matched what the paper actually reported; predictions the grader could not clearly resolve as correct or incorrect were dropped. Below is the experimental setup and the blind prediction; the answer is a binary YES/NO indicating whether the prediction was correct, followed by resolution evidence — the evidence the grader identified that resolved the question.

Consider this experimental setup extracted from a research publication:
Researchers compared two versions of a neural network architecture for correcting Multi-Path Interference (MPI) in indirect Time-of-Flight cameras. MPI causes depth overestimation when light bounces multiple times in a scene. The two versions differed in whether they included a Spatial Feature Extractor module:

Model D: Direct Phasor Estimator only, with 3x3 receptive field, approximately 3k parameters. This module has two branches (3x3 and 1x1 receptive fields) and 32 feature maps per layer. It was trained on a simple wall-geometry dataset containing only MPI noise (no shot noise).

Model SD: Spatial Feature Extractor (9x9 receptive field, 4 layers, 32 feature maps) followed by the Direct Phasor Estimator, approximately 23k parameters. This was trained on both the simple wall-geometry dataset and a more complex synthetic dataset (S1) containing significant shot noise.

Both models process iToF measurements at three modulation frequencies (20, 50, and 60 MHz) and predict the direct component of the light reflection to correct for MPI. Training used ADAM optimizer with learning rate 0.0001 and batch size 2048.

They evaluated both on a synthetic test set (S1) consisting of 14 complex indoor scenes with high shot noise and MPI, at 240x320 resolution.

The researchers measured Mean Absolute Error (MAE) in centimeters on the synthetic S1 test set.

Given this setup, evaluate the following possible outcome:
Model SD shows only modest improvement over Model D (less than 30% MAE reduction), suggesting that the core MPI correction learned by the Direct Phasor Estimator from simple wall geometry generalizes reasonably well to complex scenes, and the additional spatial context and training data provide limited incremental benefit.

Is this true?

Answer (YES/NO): NO